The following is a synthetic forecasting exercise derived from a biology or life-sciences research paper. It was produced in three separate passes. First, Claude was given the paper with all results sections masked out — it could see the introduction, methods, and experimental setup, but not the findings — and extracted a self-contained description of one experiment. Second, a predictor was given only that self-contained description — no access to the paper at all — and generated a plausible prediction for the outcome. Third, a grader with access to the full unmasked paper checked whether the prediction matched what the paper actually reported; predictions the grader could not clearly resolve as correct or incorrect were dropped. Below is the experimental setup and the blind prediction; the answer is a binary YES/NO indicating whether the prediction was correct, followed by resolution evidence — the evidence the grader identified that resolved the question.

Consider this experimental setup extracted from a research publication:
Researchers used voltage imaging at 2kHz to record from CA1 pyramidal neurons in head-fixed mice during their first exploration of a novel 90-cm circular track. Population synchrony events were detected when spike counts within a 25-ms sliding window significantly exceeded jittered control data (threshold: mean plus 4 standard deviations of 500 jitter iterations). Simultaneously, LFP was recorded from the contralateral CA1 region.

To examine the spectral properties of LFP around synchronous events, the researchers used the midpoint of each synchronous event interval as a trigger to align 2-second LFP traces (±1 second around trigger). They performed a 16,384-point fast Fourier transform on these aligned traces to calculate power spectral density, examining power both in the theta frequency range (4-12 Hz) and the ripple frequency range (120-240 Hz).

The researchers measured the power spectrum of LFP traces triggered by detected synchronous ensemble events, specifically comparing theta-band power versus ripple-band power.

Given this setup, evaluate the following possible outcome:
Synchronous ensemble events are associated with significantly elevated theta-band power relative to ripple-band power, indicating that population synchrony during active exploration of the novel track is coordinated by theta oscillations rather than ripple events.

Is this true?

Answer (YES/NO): YES